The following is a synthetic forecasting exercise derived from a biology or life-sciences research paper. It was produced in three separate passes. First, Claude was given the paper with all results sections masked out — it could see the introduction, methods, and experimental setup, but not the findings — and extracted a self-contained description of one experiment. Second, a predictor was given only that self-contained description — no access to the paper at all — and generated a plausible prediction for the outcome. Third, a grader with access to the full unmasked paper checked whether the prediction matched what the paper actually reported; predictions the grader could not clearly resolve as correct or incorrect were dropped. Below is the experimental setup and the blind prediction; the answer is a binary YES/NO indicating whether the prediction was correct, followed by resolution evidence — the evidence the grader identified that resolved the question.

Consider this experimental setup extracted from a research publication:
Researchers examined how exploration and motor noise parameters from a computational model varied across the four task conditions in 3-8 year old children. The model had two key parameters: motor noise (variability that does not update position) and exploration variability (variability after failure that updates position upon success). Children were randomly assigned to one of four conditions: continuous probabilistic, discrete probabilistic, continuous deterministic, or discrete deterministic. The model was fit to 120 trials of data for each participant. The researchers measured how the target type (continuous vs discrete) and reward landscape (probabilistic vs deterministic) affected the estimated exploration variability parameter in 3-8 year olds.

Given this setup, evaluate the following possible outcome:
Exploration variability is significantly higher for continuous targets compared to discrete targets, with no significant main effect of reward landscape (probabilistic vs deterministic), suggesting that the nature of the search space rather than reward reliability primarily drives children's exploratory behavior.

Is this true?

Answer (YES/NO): NO